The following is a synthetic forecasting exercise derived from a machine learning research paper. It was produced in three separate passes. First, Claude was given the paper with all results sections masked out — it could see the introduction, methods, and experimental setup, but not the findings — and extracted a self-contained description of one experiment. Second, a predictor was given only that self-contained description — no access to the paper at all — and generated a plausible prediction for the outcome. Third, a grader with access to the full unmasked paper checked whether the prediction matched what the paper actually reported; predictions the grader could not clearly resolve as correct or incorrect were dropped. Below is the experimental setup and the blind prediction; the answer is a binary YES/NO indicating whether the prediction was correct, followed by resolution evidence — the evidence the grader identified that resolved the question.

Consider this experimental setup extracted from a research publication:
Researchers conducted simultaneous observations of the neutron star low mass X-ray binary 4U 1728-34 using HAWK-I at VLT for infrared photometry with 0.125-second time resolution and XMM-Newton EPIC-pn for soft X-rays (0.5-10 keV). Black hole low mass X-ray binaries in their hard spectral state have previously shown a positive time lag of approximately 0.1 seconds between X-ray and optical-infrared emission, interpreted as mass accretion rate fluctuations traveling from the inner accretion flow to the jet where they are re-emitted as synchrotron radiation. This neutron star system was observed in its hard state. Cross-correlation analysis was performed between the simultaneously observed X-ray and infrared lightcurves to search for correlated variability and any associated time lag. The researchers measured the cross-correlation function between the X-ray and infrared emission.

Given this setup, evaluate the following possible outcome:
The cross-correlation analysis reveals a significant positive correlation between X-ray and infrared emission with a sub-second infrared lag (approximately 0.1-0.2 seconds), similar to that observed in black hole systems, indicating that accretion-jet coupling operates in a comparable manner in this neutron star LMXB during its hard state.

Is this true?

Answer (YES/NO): NO